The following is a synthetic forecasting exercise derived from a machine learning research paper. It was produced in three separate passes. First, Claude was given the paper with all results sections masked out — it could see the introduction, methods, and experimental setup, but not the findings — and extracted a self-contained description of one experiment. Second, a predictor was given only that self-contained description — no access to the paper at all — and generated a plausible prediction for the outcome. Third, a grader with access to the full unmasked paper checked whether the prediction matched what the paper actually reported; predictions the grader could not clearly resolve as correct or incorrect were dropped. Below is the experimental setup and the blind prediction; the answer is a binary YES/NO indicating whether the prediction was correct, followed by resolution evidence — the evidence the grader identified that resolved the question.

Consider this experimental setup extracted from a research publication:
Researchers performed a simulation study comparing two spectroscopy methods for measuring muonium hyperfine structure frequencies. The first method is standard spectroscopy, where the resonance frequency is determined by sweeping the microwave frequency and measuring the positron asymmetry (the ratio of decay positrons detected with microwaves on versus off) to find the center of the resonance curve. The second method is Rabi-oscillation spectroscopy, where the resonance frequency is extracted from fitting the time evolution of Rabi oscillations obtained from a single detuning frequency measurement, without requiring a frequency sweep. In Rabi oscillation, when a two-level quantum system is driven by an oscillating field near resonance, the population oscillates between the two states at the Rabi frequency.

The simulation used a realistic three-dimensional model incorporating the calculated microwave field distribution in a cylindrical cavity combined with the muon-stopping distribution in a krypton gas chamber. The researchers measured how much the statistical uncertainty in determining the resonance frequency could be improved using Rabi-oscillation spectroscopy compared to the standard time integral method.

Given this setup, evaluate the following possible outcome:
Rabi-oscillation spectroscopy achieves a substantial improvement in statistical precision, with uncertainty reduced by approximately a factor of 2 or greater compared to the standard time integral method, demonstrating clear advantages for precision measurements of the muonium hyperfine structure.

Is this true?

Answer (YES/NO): YES